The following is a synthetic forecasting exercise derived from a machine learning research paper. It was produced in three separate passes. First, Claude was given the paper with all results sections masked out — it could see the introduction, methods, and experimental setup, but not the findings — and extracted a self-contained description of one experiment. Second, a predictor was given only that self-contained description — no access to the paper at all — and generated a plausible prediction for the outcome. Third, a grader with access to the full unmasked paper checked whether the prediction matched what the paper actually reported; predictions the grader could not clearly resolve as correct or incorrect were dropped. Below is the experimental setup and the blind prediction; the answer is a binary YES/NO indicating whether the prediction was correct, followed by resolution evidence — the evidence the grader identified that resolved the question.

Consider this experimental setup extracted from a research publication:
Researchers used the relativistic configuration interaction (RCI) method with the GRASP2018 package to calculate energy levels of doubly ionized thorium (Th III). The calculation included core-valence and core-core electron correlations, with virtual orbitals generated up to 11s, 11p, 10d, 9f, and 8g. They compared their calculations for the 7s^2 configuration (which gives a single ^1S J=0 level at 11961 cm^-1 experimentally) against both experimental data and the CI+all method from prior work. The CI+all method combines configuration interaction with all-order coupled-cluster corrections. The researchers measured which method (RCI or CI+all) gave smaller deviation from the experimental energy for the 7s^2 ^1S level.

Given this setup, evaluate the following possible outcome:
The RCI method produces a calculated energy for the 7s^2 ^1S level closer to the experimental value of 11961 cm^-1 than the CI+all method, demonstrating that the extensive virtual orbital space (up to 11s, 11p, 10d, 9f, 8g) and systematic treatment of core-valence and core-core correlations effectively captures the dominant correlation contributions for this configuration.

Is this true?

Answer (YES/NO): NO